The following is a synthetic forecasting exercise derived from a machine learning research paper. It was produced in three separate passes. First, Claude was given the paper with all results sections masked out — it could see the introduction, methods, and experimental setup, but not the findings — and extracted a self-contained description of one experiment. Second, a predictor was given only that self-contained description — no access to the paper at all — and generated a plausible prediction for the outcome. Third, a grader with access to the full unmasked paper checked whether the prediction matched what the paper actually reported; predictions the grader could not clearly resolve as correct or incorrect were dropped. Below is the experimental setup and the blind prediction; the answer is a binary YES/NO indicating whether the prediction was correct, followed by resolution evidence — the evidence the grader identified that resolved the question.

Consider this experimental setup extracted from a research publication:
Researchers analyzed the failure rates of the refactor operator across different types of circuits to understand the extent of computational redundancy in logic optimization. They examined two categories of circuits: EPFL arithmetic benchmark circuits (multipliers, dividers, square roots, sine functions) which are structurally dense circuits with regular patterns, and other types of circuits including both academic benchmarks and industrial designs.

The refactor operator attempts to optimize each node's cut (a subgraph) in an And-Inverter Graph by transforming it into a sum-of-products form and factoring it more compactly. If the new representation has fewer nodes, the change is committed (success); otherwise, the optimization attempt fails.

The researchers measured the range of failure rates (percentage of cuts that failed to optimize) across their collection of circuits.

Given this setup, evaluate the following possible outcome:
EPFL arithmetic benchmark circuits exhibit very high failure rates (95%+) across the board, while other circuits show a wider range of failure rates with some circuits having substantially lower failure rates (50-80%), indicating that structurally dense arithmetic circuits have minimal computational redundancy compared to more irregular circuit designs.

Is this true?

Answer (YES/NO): NO